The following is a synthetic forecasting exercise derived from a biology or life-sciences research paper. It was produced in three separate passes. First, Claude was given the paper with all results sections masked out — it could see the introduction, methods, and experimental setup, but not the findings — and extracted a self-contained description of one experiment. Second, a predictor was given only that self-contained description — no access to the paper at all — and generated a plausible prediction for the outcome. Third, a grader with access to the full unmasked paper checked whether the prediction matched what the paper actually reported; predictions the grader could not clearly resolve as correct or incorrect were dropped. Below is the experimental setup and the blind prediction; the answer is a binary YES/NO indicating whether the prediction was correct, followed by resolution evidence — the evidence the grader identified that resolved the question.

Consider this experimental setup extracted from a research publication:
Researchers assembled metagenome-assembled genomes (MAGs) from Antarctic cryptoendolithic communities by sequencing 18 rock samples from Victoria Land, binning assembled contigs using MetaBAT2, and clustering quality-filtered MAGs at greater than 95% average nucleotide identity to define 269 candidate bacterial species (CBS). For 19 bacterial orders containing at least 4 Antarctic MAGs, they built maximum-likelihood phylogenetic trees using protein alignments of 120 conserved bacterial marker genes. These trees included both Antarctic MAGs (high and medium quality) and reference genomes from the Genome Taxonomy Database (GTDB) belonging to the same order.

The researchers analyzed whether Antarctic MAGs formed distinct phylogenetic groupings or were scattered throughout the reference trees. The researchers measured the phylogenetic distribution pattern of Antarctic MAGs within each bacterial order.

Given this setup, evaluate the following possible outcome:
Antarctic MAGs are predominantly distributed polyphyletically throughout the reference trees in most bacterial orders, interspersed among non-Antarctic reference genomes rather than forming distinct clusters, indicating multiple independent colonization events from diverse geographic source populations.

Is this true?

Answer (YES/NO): NO